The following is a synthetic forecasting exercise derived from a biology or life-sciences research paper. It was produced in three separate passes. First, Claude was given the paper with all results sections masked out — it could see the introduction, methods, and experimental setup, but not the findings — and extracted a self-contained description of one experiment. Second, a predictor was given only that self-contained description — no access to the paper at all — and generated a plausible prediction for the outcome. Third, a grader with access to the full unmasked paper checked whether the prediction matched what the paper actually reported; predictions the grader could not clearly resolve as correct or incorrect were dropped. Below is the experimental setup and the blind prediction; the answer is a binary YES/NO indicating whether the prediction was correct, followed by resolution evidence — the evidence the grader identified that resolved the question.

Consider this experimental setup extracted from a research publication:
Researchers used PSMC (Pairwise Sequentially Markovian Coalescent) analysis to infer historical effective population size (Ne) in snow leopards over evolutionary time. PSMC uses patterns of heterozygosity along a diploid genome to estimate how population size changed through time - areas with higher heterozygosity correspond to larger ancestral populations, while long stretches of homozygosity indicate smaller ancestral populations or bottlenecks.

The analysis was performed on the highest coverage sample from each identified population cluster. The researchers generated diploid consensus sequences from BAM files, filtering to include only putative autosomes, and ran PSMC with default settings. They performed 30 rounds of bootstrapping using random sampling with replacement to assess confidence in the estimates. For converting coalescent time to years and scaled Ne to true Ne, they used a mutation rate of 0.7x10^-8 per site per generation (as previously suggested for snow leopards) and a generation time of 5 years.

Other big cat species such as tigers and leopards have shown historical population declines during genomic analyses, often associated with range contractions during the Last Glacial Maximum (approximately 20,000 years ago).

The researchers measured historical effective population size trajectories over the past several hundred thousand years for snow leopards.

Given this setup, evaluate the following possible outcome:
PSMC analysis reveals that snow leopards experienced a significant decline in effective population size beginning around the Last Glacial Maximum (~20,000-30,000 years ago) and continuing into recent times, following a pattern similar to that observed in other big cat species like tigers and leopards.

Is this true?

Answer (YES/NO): NO